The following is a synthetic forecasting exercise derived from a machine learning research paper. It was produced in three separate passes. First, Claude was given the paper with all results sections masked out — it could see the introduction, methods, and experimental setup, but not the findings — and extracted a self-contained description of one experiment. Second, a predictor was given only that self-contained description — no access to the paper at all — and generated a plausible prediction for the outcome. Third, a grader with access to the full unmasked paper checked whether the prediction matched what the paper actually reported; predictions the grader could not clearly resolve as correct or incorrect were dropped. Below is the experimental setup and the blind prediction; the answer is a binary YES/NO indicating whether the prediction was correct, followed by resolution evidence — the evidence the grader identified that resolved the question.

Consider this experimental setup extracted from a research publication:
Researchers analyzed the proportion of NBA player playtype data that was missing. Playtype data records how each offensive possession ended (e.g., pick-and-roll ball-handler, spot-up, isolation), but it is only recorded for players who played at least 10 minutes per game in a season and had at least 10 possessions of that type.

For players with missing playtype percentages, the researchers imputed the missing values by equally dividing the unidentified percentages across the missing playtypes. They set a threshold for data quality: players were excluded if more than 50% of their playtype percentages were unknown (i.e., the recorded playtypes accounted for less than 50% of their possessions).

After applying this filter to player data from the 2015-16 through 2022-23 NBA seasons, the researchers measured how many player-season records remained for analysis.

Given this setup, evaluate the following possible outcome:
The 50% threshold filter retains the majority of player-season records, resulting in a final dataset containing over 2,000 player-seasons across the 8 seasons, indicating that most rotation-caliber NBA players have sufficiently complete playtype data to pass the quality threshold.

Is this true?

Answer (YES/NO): YES